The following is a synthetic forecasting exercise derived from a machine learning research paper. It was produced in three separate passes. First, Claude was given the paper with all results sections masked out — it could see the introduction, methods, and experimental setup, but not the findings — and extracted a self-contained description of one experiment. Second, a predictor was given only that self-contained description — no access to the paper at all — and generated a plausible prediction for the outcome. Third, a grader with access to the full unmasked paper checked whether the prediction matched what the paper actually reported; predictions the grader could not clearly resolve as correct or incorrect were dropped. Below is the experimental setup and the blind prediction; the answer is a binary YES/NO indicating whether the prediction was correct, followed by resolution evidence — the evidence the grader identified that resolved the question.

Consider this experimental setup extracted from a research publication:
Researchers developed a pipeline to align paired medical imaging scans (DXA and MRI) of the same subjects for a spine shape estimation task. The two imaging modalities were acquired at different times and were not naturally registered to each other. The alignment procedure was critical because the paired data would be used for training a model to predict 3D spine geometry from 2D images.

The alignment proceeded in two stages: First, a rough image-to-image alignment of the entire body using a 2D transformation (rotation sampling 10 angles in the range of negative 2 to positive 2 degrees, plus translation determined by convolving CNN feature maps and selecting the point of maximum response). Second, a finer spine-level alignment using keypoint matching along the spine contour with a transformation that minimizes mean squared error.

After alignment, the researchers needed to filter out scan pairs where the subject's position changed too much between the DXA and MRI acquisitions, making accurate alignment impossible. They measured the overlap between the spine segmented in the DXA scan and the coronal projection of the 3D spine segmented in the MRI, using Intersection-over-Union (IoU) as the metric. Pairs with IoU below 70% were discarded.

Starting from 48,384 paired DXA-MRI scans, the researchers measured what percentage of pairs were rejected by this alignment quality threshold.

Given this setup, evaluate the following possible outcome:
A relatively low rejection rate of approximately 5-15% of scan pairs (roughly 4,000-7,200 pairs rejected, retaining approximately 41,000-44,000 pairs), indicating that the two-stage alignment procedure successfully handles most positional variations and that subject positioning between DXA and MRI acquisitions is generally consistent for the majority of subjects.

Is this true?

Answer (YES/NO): NO